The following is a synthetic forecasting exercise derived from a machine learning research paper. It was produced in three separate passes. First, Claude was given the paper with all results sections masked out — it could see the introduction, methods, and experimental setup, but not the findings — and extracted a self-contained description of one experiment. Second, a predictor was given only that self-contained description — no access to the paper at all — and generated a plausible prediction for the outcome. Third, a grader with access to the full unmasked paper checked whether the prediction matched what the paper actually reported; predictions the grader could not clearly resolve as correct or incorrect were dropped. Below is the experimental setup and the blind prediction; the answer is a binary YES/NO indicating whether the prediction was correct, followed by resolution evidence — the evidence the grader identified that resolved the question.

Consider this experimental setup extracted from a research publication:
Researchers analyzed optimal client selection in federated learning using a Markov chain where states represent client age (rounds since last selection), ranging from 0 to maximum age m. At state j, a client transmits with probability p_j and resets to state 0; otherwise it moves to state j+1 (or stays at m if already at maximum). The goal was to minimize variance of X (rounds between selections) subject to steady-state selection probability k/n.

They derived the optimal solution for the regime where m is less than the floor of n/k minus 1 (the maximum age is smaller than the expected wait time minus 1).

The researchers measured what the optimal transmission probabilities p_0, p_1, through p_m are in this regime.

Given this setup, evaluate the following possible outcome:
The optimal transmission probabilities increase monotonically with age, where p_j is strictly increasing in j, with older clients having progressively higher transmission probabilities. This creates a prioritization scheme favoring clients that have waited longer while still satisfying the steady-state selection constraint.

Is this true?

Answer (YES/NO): NO